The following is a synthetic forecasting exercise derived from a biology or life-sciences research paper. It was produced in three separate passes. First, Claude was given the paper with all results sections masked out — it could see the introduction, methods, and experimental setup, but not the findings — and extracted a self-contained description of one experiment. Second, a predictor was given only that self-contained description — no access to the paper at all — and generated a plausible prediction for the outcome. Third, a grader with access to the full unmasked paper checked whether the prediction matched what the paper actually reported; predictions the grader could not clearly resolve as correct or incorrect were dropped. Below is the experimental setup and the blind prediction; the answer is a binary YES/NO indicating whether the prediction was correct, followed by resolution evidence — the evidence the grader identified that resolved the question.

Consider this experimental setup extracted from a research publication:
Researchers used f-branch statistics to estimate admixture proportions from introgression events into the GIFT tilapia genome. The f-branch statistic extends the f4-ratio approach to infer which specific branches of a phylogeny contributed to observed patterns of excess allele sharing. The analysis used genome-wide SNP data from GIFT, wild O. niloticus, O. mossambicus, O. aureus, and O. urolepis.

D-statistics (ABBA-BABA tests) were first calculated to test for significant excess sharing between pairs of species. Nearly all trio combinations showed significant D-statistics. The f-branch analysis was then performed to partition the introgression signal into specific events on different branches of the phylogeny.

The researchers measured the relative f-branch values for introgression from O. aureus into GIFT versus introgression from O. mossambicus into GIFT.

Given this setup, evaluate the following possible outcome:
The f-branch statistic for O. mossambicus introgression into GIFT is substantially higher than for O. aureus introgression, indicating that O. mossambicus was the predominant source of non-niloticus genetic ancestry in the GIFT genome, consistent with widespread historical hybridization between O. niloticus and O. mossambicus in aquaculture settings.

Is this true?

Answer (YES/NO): NO